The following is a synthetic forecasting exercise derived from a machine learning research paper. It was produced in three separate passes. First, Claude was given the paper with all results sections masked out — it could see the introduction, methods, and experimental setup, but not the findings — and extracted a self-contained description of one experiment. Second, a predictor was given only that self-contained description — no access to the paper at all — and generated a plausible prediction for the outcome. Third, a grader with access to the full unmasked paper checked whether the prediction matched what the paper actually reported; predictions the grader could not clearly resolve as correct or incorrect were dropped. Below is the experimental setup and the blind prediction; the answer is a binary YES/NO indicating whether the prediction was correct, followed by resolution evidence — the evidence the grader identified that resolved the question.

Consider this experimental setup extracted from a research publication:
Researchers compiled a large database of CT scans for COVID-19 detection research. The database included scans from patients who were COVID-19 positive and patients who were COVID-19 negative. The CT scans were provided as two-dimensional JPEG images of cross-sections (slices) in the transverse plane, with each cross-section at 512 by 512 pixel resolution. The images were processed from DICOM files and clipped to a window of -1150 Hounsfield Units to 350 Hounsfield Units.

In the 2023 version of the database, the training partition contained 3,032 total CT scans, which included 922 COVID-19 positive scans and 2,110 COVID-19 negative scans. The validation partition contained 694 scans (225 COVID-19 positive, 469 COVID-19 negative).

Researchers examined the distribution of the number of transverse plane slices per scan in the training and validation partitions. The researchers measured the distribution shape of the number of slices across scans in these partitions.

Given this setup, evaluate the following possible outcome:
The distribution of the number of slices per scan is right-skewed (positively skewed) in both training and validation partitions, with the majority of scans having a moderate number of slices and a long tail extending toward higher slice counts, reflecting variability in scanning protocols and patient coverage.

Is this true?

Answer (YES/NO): NO